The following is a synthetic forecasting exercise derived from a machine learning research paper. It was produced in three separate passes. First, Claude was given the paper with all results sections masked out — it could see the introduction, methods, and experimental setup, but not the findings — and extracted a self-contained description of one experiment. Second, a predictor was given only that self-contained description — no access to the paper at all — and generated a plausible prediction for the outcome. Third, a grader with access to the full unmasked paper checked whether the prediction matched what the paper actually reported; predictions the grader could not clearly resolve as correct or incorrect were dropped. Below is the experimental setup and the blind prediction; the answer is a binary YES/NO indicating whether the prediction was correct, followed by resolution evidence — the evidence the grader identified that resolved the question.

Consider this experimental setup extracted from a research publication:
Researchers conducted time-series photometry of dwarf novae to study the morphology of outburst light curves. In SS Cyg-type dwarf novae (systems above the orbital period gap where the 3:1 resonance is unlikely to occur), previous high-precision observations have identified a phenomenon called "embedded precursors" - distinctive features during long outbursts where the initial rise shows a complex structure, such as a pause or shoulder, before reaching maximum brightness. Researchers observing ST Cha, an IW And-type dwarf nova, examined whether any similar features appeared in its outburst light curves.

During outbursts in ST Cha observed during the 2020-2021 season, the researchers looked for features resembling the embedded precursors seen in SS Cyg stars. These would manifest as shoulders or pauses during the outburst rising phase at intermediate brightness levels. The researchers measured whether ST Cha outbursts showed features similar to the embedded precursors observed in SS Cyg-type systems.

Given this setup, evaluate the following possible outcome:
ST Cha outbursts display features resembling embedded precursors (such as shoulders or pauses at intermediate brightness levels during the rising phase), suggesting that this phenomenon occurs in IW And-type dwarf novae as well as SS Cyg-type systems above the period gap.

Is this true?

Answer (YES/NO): YES